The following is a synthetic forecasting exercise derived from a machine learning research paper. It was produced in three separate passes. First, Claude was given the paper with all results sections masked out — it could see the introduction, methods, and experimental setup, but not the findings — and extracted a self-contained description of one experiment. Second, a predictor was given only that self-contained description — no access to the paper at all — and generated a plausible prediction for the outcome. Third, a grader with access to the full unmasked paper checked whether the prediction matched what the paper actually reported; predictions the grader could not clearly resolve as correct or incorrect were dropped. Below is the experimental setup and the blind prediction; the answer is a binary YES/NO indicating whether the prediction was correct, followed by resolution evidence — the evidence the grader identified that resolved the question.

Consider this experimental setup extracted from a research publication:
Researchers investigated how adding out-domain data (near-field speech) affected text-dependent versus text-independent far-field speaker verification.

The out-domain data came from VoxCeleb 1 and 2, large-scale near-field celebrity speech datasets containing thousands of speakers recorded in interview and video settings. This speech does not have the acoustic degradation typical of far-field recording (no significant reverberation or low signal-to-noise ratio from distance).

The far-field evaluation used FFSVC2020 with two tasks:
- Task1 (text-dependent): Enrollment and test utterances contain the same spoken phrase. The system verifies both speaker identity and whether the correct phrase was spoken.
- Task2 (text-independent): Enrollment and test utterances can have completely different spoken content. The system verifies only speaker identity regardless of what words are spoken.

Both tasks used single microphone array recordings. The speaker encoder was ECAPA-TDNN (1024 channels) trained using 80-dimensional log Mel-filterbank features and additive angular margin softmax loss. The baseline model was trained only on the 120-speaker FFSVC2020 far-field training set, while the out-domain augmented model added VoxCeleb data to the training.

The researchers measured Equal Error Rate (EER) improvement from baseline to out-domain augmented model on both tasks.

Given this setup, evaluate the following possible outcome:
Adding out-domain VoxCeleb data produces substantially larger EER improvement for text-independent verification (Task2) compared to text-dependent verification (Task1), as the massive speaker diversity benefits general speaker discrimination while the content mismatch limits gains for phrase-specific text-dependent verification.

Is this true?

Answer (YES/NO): YES